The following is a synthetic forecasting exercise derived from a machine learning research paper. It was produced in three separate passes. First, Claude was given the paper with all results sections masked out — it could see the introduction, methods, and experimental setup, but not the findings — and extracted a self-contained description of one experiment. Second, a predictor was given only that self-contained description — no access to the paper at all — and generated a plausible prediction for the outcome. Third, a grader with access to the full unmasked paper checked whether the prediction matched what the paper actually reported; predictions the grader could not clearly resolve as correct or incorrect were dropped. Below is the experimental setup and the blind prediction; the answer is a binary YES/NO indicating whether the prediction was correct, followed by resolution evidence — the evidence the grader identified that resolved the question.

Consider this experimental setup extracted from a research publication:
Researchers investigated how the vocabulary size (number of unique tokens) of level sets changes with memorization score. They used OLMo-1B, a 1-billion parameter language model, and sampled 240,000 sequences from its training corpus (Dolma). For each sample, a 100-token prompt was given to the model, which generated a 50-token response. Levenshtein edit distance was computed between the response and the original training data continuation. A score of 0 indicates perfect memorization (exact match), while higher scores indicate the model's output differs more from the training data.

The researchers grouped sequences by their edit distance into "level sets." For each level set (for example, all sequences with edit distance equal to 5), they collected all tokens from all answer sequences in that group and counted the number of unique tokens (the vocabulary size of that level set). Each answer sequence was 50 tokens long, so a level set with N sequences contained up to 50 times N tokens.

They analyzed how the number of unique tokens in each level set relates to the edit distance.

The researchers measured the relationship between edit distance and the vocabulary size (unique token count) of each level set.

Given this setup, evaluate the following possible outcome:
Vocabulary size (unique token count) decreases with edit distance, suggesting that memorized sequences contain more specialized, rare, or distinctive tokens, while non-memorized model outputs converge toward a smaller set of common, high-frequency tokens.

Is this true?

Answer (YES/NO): NO